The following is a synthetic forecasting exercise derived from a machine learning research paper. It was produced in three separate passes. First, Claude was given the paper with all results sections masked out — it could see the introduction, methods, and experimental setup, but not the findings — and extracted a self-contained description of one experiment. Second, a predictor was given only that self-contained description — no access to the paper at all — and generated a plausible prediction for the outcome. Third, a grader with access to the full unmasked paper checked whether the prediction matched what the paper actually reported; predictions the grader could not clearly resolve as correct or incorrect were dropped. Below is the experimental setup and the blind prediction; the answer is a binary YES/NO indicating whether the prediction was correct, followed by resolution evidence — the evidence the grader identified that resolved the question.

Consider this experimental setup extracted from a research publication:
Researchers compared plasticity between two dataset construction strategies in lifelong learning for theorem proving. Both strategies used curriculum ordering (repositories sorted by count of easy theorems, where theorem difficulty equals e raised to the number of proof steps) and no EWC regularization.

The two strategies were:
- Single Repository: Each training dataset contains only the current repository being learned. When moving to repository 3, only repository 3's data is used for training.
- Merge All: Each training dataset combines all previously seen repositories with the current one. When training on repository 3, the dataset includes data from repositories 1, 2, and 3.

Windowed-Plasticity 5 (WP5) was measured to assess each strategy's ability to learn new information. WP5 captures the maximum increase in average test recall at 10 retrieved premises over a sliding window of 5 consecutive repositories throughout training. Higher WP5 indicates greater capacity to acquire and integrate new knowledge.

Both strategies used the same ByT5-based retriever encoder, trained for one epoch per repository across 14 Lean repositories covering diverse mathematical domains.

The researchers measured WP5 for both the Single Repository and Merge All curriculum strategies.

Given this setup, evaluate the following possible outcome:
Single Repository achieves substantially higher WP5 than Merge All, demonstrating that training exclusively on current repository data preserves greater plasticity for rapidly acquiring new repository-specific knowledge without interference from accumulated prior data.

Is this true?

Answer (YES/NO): YES